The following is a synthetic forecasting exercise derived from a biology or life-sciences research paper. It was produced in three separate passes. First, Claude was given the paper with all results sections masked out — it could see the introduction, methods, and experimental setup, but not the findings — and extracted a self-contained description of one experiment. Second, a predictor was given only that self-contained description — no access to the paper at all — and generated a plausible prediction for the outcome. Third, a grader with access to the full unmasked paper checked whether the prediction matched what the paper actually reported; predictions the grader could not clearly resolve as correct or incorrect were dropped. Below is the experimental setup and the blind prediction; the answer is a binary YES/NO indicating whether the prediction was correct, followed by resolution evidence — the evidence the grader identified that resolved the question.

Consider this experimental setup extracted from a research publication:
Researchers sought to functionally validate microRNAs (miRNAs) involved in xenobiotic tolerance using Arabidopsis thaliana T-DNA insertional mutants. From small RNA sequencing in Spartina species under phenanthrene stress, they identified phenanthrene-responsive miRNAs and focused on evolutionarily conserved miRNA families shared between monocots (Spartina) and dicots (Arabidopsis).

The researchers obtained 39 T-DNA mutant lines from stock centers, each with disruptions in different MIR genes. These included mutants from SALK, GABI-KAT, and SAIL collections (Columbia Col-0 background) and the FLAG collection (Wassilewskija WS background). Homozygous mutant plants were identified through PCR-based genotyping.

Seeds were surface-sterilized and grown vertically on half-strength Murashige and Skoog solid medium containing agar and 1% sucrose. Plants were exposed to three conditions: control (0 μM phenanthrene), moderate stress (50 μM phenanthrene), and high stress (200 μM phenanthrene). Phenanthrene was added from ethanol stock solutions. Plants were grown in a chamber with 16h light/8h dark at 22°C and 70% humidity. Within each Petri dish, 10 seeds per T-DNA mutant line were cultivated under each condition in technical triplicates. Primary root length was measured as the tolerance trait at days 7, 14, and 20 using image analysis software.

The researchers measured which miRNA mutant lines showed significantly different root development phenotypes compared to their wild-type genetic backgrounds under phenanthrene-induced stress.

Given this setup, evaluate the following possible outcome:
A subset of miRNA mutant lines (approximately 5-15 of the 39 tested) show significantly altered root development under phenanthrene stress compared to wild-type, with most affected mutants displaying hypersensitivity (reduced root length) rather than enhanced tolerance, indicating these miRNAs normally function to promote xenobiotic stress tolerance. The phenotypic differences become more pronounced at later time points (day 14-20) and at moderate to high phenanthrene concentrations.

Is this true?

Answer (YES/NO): NO